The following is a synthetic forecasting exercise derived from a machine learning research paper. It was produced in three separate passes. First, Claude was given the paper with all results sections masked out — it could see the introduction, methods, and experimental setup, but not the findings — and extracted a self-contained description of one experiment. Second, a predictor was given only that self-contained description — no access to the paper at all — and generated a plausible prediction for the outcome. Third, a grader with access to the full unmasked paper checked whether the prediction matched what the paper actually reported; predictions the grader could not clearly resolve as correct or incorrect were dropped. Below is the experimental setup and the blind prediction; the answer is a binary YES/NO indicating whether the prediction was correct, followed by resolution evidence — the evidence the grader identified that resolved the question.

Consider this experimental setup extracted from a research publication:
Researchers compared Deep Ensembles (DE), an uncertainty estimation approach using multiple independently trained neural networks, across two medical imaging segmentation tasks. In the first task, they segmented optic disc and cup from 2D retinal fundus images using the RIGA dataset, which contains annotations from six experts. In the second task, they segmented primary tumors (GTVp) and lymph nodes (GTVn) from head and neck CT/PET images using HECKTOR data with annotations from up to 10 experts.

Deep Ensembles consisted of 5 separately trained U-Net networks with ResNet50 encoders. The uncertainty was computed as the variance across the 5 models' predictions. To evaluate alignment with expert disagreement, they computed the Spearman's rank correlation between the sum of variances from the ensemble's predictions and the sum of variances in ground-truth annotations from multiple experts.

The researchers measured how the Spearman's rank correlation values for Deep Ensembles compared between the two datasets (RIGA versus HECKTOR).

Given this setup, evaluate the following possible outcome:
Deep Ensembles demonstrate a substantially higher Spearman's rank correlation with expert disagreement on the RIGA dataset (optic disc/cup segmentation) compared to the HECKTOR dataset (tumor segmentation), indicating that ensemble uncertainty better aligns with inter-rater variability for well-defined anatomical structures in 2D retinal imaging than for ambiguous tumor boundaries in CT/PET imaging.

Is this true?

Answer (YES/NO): YES